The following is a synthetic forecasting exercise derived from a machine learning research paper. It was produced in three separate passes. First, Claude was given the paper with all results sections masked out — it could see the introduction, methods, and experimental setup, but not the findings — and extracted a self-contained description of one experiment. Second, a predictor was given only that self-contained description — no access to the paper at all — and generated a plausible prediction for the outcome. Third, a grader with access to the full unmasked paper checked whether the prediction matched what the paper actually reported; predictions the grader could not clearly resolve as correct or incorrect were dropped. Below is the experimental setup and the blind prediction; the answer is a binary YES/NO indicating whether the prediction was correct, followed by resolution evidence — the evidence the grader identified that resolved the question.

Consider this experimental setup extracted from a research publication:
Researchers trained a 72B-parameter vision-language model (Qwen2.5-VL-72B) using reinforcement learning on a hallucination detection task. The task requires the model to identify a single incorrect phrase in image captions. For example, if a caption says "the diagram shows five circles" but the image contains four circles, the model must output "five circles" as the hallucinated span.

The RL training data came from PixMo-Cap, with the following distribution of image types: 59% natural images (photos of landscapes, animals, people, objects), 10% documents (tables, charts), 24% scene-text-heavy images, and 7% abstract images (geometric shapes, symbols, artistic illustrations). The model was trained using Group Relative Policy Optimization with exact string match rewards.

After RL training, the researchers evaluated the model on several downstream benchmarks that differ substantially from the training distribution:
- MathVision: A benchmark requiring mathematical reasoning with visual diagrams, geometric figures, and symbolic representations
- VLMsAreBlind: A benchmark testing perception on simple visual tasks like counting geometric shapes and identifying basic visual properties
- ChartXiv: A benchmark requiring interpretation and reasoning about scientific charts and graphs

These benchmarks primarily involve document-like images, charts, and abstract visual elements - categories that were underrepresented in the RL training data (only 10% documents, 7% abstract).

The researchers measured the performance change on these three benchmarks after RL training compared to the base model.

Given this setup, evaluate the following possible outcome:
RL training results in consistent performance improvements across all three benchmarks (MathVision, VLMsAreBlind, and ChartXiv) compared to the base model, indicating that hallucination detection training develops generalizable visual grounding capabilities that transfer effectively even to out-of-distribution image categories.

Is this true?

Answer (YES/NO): YES